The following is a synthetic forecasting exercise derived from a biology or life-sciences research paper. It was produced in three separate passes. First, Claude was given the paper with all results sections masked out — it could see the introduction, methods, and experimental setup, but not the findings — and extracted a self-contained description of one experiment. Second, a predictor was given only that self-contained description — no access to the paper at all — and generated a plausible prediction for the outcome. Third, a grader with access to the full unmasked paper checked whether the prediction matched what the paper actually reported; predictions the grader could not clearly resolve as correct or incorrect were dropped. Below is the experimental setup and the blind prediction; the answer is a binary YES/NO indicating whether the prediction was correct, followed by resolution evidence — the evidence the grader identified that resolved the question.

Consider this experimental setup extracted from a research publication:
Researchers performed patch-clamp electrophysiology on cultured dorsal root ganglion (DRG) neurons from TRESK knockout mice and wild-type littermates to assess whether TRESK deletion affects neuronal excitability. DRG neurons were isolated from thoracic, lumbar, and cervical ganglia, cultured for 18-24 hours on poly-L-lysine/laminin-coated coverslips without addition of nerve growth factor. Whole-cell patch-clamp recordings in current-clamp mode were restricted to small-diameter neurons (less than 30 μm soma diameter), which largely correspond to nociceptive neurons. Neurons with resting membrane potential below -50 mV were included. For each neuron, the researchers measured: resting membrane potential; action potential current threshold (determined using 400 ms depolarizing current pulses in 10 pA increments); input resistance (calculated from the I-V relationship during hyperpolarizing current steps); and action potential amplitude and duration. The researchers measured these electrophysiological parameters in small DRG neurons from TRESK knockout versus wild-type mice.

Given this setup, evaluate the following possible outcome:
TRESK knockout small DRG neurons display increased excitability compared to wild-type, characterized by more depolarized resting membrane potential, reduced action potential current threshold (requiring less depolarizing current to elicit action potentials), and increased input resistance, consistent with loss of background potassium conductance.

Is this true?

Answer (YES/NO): NO